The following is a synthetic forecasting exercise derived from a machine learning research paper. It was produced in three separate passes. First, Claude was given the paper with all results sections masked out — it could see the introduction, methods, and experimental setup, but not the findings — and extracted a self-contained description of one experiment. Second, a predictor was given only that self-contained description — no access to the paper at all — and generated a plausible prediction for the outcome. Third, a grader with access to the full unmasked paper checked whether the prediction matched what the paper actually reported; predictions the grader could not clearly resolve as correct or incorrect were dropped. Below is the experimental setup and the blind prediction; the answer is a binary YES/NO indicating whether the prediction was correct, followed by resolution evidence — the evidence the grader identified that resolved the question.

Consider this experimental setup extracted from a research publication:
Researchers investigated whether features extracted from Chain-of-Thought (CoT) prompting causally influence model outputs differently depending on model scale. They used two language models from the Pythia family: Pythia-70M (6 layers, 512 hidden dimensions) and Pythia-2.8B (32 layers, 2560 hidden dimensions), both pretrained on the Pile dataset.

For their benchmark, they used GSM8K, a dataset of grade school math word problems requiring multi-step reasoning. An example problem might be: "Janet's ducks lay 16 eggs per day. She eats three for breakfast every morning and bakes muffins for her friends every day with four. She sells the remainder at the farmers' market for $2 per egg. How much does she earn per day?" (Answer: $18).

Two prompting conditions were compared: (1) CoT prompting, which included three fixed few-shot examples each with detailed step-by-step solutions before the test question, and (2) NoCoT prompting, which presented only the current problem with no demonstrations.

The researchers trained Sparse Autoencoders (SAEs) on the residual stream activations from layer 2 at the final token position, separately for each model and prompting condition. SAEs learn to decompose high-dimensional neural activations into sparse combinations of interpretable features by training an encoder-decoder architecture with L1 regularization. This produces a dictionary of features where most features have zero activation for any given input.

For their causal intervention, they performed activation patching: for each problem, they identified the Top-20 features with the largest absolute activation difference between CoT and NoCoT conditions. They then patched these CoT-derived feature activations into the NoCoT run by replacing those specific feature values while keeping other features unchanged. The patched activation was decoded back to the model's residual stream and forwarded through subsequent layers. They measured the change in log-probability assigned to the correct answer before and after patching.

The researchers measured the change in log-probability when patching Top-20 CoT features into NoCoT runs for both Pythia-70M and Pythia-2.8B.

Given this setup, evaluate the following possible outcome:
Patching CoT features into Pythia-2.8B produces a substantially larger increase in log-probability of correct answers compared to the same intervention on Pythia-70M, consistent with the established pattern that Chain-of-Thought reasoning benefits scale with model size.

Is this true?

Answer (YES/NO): YES